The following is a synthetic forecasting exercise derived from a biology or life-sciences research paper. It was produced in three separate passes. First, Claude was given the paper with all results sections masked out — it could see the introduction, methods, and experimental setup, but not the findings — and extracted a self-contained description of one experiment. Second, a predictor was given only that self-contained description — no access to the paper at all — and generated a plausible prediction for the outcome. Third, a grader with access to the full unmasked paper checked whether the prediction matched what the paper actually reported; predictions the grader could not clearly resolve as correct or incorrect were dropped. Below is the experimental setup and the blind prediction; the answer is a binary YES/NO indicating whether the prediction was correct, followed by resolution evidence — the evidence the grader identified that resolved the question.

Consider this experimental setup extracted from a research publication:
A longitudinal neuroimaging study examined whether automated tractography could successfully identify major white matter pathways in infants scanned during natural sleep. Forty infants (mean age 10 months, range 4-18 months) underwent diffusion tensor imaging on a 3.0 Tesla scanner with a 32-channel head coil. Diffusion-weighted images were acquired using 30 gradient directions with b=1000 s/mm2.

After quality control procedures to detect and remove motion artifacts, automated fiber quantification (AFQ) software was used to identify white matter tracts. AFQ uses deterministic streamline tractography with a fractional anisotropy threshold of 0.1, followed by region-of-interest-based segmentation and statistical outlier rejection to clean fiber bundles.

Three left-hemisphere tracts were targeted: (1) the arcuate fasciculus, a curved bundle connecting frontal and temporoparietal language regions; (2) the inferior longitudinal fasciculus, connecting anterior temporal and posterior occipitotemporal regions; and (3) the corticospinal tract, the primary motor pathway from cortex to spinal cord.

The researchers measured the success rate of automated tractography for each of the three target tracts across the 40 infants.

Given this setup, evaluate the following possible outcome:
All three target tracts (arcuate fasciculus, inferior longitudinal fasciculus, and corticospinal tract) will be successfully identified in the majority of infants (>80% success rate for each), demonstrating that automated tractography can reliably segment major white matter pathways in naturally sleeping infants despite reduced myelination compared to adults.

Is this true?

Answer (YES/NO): YES